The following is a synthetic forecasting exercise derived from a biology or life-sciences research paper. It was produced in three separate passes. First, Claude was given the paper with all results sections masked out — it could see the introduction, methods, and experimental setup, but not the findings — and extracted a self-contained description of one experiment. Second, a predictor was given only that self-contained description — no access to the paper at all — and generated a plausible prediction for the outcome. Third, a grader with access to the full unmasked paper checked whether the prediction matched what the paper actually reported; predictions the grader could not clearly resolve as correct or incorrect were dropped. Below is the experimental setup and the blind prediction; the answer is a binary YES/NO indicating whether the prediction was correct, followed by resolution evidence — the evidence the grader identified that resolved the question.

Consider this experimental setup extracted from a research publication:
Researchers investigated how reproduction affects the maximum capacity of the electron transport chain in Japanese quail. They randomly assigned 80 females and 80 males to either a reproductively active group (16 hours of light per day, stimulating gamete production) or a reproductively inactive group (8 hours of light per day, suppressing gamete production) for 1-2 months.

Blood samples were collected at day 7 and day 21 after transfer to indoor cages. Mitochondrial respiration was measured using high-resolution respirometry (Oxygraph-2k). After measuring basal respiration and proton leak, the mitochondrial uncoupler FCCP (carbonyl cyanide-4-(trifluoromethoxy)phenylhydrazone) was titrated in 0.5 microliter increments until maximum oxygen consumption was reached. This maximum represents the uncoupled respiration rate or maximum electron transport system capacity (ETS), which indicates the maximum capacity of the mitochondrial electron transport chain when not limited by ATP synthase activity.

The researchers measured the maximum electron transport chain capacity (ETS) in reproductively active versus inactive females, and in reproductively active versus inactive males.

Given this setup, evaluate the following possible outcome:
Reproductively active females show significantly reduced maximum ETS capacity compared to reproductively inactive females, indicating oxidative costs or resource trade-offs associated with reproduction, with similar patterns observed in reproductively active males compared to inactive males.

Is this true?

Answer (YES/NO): NO